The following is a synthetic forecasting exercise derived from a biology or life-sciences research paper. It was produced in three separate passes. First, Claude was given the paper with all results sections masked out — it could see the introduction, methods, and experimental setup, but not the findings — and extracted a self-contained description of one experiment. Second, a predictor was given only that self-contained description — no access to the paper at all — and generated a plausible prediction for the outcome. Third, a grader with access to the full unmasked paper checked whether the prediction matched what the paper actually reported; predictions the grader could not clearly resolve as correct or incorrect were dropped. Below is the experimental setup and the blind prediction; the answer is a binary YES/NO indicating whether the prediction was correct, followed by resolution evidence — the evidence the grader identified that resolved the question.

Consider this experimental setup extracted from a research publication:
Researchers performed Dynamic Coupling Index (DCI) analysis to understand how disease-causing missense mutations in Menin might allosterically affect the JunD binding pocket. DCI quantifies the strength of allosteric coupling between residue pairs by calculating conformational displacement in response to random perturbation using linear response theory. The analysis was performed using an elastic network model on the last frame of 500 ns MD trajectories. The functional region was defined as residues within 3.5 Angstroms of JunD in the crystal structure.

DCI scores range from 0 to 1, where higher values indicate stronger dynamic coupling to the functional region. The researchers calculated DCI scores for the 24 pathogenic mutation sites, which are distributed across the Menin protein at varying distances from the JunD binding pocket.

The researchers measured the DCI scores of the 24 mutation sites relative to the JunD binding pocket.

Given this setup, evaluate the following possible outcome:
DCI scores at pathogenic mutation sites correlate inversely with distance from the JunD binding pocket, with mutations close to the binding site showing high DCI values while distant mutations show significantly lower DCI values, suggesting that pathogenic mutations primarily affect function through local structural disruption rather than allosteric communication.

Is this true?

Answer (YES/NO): NO